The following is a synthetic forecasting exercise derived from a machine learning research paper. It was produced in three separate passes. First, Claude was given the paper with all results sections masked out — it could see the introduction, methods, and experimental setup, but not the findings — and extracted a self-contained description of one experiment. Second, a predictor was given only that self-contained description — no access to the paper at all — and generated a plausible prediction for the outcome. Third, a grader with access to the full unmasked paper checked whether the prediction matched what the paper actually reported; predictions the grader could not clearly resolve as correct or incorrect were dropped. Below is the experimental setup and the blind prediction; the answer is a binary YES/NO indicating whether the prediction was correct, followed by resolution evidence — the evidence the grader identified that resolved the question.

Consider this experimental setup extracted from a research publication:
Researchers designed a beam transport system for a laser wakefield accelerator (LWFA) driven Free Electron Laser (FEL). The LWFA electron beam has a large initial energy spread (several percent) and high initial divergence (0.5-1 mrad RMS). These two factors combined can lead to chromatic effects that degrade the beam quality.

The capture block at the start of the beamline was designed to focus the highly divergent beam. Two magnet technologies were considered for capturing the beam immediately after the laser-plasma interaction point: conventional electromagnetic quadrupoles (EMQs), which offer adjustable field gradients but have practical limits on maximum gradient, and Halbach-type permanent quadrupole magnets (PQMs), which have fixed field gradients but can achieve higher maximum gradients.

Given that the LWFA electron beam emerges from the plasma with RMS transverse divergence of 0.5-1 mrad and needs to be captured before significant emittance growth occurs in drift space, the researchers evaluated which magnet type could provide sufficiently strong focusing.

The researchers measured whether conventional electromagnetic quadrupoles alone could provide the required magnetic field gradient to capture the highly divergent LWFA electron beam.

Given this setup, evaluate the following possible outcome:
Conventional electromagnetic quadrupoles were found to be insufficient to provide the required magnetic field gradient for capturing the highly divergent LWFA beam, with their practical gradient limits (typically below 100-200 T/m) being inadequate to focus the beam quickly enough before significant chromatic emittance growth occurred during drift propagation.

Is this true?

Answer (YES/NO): YES